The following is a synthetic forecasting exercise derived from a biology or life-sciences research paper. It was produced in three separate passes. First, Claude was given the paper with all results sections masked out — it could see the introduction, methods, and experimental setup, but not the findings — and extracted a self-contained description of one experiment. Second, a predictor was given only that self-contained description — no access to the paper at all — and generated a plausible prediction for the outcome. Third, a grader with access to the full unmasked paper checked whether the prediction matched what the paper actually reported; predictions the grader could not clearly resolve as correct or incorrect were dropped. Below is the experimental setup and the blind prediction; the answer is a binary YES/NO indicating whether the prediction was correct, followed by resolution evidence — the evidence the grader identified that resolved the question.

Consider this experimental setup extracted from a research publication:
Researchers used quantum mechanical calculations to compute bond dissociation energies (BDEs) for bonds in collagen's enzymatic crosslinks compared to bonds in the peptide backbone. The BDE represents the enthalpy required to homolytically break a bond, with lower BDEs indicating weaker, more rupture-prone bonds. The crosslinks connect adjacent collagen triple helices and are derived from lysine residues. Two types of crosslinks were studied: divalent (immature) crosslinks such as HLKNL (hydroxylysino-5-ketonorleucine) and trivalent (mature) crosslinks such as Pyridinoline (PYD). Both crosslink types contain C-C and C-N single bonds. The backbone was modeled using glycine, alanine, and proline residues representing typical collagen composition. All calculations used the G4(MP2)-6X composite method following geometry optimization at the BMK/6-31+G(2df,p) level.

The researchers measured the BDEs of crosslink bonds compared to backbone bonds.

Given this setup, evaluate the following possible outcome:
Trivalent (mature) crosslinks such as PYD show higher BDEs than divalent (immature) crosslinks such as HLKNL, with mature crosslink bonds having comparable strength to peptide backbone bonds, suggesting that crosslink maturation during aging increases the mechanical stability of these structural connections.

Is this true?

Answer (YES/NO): NO